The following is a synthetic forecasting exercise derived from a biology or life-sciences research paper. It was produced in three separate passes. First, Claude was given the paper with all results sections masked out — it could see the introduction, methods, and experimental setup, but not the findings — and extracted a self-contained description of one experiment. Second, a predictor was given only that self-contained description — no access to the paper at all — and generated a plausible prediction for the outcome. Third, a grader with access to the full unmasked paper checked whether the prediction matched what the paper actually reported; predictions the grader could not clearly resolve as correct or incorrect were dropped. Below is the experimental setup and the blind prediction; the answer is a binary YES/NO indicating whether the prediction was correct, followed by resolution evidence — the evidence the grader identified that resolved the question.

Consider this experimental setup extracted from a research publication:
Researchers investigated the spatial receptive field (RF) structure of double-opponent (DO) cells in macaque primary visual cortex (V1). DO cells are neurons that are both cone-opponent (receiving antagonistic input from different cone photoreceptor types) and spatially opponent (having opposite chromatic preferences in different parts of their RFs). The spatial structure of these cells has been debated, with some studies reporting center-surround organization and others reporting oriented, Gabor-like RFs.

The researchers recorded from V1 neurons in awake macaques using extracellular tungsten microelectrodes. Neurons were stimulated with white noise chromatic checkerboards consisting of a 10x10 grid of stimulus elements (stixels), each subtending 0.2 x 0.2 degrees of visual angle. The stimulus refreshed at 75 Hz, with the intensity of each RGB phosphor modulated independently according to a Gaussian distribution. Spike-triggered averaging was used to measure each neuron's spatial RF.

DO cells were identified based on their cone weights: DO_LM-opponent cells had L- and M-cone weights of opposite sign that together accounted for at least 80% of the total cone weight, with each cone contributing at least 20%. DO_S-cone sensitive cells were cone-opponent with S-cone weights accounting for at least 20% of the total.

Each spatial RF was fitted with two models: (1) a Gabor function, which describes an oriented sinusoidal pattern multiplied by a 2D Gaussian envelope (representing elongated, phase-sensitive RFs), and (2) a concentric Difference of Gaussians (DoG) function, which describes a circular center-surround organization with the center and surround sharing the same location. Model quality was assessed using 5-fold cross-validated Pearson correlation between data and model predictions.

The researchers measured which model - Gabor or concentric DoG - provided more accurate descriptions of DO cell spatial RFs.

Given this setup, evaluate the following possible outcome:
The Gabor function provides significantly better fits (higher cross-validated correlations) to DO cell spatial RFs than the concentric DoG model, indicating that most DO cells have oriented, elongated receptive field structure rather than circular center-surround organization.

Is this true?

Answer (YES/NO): NO